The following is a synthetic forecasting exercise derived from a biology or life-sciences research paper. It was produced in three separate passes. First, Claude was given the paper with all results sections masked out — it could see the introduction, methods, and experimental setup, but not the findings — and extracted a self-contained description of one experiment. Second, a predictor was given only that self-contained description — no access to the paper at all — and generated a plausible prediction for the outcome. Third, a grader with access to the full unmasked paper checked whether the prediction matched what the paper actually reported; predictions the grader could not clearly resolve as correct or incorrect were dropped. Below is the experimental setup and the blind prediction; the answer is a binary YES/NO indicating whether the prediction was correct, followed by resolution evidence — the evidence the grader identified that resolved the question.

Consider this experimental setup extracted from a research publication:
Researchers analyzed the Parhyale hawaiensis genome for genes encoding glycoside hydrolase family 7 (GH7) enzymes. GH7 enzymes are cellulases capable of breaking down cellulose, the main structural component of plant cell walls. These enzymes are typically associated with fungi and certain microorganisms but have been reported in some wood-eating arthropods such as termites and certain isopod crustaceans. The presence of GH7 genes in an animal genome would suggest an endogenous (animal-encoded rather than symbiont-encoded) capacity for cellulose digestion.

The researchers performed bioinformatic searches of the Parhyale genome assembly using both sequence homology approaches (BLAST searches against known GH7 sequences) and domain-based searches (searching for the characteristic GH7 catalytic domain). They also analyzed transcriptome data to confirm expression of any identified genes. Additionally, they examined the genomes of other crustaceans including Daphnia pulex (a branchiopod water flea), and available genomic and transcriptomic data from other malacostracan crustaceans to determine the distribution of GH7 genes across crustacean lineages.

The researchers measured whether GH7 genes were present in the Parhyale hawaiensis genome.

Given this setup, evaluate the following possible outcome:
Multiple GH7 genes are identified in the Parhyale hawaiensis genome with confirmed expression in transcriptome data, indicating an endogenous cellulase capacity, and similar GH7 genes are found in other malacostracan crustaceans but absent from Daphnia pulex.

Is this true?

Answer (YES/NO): NO